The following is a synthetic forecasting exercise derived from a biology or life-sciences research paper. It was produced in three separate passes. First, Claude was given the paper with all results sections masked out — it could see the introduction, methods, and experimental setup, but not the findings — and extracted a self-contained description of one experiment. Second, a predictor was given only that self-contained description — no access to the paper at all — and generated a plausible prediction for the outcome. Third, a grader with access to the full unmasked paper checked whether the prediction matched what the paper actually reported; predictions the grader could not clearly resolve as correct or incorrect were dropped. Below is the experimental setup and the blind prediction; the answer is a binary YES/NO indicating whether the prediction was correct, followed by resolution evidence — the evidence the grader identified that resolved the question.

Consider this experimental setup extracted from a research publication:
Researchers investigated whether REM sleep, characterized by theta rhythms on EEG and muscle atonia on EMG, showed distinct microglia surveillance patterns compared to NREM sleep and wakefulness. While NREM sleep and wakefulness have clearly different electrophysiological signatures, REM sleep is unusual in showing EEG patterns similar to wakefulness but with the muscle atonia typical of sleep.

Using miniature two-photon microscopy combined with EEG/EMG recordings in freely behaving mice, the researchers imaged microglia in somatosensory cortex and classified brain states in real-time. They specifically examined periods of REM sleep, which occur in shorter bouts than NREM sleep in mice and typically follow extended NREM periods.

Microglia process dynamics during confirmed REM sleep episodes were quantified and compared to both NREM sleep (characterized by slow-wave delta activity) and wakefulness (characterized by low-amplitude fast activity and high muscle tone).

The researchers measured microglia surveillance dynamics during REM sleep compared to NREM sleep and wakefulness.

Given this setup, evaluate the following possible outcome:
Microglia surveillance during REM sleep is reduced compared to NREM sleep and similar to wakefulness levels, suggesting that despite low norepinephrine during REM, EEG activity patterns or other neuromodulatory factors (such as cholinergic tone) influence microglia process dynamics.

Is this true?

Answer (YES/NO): NO